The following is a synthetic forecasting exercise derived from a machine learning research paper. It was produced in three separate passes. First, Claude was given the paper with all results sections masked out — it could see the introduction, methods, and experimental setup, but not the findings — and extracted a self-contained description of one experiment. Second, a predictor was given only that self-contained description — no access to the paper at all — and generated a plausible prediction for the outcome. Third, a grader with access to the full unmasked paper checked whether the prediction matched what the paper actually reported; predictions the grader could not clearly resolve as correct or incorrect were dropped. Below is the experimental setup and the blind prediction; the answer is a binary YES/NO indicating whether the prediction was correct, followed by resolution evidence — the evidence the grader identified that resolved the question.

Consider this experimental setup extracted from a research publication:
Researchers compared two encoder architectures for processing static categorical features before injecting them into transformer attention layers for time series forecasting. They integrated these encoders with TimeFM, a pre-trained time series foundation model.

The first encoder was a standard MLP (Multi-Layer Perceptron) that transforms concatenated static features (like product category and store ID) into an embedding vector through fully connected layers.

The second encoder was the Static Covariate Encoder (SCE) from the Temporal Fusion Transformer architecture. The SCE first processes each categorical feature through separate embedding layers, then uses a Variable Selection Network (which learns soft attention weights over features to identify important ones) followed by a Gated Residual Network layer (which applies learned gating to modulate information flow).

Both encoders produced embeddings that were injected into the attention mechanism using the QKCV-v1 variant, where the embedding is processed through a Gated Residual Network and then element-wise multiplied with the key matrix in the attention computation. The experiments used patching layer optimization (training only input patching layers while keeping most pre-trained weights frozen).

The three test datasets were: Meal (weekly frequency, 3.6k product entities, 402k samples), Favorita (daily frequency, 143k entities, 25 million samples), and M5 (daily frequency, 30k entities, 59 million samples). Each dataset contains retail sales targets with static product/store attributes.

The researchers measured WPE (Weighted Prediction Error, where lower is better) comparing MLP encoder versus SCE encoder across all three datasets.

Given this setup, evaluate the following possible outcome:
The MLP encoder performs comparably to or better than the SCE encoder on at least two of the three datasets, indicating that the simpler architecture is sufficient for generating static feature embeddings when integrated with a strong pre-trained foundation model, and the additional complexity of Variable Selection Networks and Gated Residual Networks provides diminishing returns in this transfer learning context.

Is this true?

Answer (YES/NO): NO